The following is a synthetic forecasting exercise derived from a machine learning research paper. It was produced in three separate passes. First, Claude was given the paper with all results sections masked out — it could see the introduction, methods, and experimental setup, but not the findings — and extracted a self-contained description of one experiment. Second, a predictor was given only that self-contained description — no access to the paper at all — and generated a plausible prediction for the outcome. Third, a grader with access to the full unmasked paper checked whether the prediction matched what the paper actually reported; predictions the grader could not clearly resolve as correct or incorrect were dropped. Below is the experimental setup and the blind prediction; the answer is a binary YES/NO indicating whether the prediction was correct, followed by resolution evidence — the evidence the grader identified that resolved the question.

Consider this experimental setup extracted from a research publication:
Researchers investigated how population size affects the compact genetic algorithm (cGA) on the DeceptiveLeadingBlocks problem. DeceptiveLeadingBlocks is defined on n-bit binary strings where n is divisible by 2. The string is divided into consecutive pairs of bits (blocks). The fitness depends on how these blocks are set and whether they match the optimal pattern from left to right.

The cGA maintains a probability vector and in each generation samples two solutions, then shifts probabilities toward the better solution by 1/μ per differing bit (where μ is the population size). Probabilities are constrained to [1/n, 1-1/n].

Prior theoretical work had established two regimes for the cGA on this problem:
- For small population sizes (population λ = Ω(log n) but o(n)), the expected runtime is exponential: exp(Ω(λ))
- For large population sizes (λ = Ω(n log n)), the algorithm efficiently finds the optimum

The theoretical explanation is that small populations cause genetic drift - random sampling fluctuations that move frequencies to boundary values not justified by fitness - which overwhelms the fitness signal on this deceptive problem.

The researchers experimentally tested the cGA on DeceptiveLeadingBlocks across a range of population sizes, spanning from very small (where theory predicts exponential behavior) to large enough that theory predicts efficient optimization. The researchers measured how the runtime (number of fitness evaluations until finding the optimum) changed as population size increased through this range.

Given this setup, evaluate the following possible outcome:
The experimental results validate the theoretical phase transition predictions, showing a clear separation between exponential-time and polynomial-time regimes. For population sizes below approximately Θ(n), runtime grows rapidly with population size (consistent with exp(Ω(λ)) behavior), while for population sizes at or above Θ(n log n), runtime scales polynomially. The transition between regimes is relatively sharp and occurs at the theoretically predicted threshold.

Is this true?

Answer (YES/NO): NO